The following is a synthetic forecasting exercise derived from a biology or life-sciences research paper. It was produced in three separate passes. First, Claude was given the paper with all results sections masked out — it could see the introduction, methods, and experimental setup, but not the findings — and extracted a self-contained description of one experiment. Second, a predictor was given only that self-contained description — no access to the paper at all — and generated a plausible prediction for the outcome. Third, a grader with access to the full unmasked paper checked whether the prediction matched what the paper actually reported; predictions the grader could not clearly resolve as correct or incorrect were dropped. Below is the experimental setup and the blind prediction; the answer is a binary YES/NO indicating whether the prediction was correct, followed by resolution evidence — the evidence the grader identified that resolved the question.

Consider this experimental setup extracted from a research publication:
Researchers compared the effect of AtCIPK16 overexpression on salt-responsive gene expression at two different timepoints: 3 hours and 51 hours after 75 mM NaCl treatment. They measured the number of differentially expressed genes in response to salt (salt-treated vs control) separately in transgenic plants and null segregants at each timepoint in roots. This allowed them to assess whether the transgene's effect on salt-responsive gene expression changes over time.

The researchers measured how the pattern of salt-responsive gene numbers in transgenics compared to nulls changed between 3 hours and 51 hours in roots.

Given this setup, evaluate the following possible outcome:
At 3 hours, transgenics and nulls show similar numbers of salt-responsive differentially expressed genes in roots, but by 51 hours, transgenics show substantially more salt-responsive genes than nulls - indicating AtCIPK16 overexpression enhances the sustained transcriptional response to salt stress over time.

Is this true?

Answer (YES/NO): NO